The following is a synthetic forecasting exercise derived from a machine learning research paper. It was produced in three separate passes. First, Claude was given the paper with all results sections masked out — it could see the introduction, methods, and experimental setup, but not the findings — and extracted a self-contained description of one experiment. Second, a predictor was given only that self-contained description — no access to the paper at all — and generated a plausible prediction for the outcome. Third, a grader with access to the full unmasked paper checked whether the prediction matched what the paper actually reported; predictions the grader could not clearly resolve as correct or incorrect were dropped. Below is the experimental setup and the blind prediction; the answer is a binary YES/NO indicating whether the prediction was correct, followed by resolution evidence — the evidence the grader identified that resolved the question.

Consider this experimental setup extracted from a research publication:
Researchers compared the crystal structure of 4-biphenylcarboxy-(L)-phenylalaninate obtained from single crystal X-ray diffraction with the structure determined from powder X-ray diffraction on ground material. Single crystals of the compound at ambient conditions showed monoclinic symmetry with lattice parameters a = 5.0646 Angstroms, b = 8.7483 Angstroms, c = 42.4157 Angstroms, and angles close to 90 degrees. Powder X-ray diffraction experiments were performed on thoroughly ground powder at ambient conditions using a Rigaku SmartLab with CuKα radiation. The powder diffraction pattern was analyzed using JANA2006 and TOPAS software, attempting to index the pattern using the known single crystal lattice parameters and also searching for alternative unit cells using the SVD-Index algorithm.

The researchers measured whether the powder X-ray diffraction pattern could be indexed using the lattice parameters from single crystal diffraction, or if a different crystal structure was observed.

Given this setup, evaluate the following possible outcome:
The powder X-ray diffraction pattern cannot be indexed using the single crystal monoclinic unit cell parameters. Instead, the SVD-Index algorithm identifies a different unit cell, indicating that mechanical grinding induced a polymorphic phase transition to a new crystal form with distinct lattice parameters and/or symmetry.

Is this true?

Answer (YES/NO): YES